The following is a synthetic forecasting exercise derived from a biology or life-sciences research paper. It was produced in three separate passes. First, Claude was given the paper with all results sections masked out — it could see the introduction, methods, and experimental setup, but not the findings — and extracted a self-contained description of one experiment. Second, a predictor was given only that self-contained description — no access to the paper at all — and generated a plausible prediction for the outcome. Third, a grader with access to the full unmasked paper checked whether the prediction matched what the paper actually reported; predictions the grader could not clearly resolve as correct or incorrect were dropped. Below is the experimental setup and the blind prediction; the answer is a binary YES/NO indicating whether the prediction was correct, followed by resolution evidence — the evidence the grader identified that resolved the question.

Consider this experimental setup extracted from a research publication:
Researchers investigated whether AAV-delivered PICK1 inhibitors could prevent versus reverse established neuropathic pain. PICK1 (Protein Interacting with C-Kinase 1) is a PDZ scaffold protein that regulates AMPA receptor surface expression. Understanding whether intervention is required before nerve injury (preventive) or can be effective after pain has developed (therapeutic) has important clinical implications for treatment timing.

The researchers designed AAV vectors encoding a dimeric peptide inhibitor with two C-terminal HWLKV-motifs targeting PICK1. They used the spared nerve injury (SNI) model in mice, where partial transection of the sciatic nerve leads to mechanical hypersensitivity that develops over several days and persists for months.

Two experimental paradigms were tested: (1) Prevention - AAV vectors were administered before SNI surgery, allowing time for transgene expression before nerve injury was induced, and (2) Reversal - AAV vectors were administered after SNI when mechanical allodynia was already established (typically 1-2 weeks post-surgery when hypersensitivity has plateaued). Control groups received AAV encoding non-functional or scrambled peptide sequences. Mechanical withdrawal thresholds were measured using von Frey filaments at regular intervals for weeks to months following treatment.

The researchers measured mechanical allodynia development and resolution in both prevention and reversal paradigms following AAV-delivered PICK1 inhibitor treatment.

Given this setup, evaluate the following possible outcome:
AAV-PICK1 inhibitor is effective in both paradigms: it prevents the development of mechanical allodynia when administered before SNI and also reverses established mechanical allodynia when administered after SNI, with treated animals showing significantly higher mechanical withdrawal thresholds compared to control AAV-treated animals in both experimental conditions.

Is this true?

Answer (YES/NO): YES